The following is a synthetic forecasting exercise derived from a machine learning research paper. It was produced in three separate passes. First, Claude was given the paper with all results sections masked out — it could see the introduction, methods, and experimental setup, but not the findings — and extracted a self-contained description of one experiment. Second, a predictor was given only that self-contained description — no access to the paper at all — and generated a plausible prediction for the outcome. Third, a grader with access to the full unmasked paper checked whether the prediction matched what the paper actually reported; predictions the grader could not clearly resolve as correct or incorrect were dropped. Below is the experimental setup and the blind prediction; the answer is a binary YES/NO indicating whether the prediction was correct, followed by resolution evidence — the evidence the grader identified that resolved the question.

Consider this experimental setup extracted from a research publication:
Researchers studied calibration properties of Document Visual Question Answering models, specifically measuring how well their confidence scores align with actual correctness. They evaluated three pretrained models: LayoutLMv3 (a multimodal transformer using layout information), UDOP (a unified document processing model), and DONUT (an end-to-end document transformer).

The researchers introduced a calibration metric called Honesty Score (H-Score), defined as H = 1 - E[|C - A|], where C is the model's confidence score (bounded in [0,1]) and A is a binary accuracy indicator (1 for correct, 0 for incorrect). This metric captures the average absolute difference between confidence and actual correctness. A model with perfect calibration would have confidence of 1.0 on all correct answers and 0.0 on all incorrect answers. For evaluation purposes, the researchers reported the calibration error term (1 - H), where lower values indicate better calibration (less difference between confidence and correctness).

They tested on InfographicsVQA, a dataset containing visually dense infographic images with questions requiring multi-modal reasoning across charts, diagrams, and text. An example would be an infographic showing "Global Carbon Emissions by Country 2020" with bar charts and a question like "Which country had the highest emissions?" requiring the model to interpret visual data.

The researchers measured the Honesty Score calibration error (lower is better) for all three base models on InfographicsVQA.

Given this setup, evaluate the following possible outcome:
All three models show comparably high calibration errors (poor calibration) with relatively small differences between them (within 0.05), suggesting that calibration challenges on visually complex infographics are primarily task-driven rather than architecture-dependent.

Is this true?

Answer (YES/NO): YES